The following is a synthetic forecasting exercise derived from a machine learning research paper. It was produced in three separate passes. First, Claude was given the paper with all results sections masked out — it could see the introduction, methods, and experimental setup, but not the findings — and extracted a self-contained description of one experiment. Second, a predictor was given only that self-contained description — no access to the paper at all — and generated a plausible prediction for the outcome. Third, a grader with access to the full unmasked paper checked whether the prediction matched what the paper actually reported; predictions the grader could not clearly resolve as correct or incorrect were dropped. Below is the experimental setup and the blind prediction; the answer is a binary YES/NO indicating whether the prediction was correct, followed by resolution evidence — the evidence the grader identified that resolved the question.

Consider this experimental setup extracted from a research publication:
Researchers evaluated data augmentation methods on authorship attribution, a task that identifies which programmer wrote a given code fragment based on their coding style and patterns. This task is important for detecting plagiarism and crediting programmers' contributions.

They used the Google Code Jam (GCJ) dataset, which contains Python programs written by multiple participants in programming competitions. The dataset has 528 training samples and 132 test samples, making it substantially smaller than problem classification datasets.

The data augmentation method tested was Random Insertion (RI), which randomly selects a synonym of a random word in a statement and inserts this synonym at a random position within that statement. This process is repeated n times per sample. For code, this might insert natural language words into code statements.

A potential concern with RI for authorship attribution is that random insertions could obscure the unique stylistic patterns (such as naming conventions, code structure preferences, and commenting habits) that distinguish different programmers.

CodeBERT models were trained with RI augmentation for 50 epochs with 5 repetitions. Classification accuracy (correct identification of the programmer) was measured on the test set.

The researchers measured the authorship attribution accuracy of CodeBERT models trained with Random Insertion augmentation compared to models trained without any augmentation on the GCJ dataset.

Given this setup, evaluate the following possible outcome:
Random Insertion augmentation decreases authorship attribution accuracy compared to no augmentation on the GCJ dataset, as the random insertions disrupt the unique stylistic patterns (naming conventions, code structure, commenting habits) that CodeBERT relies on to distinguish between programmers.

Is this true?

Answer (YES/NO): YES